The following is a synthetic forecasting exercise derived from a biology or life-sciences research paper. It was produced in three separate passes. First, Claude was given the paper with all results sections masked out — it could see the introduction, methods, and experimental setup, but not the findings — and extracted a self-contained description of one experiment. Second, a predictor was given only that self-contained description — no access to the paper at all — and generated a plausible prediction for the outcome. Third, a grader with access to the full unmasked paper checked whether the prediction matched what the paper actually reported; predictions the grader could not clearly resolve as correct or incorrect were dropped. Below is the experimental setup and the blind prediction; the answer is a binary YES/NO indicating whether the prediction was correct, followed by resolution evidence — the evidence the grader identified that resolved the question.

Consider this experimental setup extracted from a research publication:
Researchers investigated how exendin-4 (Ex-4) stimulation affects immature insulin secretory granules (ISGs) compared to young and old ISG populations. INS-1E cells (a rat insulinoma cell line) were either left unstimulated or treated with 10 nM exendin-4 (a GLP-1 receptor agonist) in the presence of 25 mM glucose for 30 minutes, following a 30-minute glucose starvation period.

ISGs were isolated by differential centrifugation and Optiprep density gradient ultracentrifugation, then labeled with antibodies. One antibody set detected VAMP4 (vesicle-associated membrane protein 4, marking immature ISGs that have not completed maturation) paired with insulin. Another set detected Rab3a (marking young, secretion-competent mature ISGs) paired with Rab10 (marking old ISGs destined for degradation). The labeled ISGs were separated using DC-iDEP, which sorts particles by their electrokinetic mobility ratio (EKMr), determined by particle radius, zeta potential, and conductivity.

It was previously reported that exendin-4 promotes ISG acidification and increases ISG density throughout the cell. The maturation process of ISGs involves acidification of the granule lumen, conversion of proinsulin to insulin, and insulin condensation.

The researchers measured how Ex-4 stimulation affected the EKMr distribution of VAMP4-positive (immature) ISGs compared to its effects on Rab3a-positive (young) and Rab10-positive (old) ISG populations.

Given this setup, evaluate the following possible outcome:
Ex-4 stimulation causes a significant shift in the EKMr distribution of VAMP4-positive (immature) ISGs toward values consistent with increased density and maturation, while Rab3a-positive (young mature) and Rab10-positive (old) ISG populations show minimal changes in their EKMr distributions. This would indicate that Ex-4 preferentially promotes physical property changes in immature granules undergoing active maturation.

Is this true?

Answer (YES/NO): NO